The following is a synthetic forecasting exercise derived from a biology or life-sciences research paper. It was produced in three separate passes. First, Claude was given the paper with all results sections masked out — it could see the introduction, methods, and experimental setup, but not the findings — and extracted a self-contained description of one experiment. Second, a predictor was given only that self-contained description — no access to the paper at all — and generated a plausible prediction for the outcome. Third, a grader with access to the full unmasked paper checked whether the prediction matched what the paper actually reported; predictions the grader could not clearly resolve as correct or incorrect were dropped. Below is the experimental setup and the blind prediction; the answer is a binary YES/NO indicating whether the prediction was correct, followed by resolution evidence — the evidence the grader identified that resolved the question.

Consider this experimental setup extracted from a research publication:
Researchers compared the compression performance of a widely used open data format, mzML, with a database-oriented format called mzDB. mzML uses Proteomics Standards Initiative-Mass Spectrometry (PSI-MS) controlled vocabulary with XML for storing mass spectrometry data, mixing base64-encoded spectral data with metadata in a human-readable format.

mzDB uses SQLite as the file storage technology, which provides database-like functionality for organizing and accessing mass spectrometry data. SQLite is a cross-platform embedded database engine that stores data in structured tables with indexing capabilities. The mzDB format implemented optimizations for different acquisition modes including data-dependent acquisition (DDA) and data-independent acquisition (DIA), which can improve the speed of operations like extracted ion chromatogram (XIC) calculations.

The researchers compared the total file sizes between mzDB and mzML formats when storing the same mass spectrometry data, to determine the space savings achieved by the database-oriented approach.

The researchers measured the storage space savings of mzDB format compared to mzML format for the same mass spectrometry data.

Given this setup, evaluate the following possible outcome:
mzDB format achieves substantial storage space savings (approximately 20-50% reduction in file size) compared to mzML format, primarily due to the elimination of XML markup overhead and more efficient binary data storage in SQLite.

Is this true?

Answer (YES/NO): YES